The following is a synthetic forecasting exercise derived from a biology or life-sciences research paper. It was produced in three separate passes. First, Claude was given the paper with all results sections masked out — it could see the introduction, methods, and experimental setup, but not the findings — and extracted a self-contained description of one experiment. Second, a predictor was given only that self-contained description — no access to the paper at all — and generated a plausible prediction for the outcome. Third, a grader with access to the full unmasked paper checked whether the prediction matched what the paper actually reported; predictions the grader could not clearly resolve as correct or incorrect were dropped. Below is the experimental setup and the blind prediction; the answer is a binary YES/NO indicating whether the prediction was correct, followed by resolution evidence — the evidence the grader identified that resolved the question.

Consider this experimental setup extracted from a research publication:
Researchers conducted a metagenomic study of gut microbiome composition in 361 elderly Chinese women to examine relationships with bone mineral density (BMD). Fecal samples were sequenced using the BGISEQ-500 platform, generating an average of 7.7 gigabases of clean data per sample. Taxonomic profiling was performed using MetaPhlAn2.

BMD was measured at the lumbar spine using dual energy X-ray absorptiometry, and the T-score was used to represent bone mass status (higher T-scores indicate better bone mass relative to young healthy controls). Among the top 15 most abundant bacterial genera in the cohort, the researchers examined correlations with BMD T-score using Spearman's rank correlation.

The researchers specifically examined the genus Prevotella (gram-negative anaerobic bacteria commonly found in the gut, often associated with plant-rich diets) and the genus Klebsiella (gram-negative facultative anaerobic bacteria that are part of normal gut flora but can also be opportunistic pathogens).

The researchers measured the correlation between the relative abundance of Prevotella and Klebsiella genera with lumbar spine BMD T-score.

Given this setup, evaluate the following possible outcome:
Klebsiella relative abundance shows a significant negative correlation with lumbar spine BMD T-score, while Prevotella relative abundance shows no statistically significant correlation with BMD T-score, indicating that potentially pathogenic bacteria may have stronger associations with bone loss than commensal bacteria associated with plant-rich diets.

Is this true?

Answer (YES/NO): NO